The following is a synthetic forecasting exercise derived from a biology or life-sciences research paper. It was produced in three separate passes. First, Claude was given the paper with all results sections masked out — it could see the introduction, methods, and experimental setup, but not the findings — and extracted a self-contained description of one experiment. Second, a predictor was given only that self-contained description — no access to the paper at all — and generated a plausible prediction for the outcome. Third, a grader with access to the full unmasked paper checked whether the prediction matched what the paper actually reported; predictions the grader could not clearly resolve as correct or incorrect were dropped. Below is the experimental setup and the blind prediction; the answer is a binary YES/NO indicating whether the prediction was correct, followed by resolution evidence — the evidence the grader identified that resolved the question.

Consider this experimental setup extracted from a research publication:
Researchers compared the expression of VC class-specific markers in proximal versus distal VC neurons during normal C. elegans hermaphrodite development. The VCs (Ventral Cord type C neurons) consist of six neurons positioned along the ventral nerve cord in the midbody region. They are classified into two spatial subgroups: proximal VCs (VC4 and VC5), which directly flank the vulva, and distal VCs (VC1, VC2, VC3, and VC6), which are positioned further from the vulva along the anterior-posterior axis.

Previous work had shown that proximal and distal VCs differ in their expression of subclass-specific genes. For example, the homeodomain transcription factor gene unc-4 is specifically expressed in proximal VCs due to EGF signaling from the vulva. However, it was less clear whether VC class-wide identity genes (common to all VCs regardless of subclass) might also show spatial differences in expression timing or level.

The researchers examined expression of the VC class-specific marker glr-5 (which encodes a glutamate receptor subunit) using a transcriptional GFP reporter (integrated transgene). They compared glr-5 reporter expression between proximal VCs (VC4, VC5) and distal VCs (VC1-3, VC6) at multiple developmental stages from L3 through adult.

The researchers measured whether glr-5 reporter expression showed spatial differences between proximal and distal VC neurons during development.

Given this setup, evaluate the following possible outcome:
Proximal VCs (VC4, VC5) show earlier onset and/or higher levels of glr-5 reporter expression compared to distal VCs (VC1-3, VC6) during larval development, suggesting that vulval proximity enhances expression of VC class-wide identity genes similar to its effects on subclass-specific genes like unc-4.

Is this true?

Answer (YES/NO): YES